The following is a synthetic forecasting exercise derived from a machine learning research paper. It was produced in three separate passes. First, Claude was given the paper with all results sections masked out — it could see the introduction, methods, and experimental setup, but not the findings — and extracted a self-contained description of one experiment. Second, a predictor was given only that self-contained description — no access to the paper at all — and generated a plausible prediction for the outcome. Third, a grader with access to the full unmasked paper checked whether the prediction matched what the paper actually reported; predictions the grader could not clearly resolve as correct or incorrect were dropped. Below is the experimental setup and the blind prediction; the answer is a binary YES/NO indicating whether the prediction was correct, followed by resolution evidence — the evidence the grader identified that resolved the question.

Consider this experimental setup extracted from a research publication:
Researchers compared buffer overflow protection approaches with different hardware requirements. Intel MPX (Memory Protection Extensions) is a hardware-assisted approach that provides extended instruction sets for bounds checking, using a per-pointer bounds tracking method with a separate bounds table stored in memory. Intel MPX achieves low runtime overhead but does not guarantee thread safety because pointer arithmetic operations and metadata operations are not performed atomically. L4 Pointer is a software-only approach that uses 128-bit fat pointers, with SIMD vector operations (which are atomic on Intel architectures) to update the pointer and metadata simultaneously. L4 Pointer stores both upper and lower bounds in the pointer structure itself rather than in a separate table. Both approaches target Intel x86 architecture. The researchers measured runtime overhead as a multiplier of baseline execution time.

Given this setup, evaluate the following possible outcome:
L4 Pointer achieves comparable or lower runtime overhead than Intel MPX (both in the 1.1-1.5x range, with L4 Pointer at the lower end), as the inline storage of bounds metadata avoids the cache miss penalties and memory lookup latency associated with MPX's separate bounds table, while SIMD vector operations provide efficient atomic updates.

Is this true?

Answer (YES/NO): YES